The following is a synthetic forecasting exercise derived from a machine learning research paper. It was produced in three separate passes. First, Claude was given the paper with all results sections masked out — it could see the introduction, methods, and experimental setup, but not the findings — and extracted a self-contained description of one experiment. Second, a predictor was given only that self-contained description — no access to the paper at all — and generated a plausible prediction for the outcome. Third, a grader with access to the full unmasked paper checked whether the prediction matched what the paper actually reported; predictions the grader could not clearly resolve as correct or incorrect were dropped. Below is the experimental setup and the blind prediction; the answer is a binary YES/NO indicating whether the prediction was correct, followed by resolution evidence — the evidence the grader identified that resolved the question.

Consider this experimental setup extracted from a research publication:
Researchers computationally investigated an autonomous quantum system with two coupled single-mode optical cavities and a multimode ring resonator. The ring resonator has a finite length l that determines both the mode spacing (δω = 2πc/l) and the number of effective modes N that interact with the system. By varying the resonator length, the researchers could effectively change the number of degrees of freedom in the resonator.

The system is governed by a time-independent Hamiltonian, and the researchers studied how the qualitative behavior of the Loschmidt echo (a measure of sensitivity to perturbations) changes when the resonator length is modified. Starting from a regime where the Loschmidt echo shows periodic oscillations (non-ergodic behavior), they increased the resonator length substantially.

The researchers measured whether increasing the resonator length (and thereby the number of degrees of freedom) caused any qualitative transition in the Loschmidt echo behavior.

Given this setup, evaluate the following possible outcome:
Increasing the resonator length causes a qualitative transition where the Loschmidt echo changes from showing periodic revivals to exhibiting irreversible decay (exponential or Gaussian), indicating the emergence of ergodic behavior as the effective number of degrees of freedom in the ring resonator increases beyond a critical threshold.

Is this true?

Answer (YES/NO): YES